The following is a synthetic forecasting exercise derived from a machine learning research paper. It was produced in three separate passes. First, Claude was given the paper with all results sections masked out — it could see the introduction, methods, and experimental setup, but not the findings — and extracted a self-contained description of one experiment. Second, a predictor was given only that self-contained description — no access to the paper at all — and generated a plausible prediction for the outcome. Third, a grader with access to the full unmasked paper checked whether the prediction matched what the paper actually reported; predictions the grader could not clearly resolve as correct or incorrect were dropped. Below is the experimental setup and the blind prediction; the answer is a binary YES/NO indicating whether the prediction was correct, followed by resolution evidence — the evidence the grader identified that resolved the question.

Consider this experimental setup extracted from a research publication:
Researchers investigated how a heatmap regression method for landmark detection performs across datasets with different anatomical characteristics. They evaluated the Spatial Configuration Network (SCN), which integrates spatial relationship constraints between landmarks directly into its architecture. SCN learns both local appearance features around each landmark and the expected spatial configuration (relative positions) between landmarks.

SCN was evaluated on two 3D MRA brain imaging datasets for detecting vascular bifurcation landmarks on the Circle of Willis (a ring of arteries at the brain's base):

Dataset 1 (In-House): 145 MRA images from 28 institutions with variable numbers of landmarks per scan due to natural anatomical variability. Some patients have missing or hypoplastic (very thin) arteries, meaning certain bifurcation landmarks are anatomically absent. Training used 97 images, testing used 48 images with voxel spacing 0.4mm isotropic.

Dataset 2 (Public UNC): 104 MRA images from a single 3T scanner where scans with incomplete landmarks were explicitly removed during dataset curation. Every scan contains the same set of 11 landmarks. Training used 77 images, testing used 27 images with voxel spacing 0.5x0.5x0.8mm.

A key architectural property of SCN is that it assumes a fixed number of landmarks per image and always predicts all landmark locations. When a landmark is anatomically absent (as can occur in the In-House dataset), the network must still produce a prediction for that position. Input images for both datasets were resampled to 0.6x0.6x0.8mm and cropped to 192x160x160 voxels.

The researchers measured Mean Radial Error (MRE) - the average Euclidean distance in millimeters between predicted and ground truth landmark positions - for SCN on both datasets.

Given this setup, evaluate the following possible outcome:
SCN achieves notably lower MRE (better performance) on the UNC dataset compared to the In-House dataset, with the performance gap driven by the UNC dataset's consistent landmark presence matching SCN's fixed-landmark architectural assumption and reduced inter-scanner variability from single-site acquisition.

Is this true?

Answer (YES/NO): YES